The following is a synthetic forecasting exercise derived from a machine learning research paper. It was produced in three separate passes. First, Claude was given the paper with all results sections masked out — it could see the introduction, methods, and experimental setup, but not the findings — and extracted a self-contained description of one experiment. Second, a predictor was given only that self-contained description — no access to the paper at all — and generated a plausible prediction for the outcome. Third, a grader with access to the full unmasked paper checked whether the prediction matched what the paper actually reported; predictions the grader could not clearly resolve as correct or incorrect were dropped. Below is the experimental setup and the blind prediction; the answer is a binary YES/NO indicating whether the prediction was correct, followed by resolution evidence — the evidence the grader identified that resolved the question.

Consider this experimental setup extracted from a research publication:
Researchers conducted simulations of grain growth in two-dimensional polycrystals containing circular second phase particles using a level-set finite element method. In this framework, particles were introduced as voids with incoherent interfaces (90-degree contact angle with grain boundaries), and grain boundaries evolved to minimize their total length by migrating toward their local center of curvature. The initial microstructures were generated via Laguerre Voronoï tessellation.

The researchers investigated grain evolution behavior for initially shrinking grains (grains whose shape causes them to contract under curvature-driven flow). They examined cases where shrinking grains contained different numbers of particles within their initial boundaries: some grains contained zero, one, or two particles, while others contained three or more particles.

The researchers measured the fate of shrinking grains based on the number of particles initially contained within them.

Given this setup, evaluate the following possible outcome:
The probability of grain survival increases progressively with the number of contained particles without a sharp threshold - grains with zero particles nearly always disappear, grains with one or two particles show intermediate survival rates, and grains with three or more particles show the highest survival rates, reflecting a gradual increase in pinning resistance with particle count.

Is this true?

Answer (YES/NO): NO